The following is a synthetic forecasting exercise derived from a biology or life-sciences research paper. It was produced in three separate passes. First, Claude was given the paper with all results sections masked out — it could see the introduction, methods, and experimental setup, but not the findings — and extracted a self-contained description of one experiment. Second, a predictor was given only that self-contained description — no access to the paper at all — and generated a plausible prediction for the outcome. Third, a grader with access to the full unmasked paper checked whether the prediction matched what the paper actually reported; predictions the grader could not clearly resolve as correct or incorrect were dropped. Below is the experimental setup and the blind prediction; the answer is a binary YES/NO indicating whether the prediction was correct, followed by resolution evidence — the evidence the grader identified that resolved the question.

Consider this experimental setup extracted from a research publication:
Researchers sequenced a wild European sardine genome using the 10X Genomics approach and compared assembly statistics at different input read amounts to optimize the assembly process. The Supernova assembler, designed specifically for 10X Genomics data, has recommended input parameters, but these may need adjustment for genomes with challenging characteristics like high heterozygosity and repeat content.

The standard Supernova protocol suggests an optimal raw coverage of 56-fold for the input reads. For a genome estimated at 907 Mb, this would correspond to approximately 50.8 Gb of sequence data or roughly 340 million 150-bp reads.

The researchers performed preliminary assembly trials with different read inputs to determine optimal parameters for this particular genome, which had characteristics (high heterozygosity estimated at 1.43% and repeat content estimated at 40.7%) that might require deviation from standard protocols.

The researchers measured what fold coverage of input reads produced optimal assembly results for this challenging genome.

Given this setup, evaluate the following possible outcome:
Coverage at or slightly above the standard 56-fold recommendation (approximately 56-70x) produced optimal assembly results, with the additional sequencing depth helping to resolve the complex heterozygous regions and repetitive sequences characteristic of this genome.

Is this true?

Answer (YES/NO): NO